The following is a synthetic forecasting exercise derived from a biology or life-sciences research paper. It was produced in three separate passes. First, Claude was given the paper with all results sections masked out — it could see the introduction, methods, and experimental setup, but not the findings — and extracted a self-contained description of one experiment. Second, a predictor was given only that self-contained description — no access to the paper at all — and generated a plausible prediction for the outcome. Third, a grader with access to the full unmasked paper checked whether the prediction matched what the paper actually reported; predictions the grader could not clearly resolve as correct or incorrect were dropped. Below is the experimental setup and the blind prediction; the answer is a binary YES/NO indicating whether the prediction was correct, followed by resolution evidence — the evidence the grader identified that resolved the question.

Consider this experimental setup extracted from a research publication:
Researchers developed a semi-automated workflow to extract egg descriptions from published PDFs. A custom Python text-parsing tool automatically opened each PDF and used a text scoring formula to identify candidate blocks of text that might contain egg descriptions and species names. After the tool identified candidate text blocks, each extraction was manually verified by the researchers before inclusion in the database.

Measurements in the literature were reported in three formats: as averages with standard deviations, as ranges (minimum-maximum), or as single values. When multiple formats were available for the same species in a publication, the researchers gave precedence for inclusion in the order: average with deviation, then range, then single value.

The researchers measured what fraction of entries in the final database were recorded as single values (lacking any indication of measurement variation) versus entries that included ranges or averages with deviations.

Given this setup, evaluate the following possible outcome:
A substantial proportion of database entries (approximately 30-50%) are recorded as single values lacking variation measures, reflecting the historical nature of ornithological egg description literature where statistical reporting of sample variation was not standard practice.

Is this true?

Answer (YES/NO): NO